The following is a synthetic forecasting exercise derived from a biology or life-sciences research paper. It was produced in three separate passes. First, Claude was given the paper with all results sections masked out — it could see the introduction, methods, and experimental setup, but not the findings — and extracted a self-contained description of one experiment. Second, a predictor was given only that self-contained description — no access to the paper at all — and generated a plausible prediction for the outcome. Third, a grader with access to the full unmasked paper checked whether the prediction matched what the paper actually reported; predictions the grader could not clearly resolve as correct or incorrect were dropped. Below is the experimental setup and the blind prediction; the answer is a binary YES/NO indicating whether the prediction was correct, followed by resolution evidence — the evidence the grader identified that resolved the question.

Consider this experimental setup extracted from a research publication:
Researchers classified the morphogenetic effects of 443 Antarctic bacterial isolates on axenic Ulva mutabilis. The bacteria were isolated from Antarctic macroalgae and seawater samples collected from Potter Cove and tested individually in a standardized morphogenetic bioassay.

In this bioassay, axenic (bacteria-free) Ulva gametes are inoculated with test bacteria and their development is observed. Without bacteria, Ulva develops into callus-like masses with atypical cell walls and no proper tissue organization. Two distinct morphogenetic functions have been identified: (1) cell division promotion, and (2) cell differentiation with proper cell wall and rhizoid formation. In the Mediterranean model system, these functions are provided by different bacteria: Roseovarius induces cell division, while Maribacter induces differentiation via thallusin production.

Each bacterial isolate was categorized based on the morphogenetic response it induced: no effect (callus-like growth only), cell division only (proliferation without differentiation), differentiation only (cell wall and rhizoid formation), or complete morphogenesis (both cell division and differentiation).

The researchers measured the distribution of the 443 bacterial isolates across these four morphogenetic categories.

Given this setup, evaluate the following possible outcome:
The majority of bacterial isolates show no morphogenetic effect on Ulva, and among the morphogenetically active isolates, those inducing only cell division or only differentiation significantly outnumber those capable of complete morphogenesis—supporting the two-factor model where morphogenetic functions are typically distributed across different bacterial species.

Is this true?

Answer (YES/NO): YES